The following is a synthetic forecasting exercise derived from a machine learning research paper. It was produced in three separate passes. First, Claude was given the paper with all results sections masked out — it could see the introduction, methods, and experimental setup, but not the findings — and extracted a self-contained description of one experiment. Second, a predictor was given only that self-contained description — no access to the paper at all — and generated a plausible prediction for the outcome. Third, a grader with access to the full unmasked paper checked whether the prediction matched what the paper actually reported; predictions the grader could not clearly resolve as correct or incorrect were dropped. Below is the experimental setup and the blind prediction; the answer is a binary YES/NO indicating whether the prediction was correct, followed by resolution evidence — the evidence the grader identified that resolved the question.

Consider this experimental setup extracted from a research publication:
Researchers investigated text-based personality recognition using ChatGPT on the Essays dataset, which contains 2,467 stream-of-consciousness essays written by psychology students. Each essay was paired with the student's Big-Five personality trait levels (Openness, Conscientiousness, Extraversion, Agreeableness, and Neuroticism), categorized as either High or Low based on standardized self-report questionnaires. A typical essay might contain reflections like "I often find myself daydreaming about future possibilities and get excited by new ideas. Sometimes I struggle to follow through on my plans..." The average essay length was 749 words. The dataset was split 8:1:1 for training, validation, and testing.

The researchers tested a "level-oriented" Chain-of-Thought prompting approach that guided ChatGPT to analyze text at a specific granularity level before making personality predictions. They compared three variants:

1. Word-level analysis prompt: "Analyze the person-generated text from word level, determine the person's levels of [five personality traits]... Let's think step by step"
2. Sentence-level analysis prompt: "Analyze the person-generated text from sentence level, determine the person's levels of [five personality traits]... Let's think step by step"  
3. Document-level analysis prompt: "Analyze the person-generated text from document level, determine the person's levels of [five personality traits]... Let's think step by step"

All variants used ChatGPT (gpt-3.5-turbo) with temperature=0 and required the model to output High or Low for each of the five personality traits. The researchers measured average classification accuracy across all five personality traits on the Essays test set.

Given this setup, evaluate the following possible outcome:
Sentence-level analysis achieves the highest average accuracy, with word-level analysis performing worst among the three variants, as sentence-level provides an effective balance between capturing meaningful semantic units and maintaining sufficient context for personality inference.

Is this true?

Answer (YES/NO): NO